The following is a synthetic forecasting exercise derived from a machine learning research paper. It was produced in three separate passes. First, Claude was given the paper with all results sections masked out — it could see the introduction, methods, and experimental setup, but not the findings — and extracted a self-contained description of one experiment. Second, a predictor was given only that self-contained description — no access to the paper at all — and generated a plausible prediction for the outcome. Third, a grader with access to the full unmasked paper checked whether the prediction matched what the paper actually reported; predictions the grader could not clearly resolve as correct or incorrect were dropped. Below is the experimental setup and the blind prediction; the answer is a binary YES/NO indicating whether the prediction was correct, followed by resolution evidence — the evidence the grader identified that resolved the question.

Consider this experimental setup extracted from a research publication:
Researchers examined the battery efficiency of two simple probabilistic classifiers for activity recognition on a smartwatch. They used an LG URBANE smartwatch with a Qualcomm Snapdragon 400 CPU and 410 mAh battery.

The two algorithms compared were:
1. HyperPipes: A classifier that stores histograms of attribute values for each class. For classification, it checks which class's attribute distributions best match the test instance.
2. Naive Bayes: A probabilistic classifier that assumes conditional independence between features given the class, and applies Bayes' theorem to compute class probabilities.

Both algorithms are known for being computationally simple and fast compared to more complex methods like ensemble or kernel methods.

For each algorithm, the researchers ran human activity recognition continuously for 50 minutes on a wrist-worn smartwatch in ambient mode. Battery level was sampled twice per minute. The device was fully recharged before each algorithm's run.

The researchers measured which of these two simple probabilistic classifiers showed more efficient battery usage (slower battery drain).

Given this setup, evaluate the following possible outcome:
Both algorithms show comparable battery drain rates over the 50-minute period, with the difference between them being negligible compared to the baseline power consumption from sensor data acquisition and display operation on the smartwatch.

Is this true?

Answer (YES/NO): NO